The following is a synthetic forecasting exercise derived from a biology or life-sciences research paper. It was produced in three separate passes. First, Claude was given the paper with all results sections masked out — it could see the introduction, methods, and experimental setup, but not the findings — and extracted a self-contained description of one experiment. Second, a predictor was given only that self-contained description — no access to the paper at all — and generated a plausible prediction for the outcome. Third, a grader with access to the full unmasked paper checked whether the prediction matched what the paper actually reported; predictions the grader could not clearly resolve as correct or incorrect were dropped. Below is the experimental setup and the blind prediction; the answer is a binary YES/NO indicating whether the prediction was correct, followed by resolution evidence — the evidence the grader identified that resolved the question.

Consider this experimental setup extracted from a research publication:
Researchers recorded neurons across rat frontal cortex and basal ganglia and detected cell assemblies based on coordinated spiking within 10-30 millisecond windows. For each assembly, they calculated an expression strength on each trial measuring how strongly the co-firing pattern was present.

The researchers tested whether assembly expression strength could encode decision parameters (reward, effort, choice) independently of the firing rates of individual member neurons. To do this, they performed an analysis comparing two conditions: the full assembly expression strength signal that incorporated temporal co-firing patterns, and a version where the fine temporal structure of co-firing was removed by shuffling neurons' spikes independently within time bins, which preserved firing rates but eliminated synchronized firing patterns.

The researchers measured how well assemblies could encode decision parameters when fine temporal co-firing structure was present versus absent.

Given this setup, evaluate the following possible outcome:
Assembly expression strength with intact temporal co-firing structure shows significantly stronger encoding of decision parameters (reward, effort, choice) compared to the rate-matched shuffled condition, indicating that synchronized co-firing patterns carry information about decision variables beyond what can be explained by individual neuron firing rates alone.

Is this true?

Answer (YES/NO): YES